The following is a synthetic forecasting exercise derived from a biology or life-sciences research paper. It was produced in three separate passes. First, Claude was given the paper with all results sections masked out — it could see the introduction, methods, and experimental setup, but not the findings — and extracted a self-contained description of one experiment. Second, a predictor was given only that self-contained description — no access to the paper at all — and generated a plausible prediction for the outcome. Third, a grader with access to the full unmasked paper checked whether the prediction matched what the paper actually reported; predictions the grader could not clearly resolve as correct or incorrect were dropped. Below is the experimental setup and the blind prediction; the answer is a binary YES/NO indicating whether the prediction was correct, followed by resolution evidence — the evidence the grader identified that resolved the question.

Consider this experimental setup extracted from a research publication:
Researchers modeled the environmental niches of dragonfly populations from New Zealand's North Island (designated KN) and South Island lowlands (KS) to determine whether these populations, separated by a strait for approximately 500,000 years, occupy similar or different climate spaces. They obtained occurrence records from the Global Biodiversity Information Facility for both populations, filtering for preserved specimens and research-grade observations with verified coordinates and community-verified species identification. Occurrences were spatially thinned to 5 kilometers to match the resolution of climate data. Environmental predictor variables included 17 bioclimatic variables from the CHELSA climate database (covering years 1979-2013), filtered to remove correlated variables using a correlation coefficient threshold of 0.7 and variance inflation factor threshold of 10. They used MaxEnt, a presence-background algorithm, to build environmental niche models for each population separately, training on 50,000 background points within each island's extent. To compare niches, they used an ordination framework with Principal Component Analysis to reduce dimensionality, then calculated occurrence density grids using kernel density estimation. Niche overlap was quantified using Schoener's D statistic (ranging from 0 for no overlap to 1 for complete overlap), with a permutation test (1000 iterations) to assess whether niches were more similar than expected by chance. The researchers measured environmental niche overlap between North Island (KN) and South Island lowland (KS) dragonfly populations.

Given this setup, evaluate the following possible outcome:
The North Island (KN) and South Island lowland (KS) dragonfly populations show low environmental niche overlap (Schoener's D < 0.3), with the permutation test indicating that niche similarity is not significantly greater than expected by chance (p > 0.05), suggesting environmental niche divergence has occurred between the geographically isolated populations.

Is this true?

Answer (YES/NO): NO